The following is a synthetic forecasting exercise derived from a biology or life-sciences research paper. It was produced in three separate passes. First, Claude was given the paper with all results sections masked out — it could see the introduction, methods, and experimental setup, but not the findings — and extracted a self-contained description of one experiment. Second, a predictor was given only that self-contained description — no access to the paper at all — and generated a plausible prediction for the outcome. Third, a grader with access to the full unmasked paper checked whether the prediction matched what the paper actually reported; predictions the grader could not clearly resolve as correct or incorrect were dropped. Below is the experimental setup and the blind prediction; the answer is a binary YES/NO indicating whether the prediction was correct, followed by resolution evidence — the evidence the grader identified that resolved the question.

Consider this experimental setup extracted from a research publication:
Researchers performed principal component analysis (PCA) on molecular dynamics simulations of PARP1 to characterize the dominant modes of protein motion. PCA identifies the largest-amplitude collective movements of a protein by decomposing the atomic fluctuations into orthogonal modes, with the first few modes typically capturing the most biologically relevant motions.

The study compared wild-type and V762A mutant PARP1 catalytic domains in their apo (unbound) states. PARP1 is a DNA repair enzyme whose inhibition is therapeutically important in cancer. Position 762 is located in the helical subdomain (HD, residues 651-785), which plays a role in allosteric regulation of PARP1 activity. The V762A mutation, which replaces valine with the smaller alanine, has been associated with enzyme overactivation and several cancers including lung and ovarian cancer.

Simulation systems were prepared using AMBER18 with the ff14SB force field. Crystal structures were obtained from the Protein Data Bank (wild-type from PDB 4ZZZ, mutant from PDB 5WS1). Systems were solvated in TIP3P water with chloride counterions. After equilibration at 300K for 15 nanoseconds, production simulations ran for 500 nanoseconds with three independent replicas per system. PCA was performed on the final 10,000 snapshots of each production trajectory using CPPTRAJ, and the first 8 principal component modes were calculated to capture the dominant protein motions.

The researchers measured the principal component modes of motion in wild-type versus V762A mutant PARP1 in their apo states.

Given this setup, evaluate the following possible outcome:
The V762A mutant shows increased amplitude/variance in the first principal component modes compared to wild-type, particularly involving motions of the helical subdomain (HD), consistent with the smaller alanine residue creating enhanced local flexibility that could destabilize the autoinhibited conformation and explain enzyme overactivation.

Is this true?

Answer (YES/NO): NO